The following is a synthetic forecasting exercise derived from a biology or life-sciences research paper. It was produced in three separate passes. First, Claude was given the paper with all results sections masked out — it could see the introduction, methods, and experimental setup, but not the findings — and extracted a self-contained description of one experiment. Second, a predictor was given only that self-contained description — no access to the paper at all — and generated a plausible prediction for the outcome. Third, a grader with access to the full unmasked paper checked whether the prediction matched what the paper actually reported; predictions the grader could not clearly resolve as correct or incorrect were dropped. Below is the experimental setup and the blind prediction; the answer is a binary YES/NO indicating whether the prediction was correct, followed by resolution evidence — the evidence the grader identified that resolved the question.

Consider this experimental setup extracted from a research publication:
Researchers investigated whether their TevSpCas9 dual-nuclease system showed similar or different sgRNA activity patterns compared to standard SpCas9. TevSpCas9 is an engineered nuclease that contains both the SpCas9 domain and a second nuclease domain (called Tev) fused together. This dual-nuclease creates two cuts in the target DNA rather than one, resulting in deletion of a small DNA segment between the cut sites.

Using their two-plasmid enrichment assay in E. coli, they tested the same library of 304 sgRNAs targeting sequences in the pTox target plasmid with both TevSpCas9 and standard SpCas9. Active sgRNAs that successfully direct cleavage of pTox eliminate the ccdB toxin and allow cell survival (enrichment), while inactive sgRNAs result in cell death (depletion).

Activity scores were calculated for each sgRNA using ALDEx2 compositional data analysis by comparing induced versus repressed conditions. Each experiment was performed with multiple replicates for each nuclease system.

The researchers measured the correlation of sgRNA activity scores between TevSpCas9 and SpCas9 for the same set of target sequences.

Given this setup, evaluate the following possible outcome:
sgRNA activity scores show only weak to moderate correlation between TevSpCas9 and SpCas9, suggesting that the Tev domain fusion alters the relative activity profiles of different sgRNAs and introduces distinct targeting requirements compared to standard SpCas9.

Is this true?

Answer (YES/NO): NO